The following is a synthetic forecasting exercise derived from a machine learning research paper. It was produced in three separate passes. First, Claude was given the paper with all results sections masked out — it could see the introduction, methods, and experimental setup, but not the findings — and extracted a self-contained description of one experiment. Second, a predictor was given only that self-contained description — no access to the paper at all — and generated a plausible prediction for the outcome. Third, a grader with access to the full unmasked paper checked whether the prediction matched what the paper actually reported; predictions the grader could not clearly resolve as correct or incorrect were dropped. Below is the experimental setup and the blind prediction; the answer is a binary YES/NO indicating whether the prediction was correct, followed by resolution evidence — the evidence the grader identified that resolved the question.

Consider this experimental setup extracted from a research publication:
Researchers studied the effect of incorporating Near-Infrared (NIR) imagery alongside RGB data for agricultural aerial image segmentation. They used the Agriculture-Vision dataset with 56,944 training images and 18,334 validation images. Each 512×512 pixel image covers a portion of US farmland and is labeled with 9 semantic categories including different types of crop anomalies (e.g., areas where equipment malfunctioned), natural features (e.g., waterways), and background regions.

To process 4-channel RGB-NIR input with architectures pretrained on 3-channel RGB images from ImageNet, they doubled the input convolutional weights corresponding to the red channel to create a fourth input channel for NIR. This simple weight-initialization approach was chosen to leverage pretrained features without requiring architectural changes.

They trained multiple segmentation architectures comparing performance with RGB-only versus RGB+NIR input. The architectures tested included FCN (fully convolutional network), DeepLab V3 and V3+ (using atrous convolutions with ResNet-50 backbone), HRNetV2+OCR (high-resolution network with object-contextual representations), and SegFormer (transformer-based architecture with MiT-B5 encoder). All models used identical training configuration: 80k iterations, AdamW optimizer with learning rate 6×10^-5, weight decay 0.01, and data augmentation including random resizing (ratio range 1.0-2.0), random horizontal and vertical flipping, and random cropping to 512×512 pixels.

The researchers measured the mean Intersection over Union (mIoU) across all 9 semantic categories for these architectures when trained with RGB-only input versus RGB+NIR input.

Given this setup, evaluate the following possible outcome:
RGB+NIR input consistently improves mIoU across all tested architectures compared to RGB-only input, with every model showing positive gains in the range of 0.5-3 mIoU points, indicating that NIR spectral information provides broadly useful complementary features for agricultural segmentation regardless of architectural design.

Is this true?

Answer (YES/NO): NO